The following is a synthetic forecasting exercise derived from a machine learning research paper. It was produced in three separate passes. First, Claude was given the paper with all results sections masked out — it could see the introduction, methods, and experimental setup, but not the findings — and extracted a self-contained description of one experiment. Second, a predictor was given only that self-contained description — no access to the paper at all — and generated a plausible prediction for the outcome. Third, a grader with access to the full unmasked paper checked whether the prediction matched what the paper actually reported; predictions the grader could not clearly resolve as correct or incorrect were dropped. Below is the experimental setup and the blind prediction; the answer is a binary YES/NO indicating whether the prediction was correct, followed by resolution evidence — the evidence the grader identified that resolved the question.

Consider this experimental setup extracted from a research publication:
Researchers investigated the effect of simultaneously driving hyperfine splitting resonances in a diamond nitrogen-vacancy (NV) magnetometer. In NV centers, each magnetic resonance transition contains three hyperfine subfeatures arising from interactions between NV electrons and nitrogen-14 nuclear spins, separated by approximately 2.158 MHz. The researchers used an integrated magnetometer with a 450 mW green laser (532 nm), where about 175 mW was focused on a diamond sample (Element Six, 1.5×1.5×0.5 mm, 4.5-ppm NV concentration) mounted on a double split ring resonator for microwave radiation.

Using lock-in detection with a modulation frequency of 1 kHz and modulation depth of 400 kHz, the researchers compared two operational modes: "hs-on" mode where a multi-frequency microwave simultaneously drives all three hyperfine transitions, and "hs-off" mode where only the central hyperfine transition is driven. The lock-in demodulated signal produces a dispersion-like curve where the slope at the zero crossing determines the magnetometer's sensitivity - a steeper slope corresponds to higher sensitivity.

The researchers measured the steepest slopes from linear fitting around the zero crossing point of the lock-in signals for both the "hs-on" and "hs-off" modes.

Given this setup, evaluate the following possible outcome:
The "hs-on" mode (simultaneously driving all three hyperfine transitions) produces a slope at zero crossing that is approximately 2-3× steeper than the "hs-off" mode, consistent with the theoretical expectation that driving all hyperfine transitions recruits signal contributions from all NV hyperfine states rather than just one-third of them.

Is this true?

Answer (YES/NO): YES